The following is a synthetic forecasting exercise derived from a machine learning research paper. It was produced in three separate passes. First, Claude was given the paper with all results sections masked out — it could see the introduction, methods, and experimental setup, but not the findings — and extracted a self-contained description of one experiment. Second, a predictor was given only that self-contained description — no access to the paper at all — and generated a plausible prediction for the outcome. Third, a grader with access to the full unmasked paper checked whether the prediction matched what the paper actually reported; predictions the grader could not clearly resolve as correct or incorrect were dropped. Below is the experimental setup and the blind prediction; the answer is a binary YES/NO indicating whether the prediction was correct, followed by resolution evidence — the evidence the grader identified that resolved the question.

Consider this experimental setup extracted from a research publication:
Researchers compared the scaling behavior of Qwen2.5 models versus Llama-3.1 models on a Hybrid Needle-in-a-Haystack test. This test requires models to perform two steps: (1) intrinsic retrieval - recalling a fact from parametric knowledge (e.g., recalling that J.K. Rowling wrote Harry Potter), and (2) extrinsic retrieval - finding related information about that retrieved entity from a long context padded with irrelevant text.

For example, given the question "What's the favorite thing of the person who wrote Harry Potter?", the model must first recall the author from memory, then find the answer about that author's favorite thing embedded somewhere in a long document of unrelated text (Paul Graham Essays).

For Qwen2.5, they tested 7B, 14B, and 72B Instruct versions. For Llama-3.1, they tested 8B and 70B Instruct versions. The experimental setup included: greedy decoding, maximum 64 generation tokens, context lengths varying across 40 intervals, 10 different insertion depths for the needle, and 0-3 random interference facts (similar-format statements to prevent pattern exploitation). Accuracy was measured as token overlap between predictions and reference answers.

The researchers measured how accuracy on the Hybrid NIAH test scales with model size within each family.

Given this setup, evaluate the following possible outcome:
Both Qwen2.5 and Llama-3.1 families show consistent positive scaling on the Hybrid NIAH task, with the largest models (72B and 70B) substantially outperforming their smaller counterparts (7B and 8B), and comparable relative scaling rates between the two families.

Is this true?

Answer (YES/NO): NO